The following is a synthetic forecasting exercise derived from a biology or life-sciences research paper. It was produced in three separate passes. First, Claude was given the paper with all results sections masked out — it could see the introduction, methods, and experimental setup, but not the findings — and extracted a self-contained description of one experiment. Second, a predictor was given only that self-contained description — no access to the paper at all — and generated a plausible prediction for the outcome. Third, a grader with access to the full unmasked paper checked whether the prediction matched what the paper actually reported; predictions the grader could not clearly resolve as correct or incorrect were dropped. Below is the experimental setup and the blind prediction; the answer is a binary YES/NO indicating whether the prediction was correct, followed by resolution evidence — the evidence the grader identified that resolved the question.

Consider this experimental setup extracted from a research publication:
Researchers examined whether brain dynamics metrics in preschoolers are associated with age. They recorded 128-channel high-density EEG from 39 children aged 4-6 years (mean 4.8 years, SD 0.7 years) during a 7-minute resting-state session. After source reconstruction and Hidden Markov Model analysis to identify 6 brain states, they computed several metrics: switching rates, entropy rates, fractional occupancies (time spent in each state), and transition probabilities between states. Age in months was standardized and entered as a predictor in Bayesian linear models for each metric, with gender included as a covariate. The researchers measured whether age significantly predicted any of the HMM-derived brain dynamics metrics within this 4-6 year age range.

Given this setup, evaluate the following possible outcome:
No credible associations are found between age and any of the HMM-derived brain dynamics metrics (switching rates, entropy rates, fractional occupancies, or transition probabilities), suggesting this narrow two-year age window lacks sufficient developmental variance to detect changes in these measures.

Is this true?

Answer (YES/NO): YES